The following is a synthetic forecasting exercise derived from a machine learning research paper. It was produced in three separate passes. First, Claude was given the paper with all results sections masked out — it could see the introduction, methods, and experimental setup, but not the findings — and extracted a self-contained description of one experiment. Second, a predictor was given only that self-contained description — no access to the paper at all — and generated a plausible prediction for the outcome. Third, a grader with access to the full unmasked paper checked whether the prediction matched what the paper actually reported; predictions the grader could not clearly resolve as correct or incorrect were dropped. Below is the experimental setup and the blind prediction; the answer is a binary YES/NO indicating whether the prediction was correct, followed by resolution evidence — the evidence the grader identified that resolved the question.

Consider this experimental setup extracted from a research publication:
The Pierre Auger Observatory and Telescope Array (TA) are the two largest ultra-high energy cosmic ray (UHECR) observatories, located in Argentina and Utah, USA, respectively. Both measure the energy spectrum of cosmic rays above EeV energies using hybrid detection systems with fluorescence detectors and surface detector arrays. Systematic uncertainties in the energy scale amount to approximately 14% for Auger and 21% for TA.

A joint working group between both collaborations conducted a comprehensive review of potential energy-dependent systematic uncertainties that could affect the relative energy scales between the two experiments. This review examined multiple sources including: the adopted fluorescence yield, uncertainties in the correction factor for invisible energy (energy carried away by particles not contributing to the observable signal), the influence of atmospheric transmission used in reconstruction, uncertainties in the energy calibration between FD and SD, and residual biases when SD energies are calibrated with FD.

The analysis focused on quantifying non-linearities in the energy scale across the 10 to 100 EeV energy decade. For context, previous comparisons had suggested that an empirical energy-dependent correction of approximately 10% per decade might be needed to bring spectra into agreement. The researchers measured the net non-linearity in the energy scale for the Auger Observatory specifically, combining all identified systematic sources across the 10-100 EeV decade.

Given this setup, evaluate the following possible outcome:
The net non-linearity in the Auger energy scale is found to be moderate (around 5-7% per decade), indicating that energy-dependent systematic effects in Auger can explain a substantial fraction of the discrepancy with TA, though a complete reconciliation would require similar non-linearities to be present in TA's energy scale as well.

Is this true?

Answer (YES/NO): NO